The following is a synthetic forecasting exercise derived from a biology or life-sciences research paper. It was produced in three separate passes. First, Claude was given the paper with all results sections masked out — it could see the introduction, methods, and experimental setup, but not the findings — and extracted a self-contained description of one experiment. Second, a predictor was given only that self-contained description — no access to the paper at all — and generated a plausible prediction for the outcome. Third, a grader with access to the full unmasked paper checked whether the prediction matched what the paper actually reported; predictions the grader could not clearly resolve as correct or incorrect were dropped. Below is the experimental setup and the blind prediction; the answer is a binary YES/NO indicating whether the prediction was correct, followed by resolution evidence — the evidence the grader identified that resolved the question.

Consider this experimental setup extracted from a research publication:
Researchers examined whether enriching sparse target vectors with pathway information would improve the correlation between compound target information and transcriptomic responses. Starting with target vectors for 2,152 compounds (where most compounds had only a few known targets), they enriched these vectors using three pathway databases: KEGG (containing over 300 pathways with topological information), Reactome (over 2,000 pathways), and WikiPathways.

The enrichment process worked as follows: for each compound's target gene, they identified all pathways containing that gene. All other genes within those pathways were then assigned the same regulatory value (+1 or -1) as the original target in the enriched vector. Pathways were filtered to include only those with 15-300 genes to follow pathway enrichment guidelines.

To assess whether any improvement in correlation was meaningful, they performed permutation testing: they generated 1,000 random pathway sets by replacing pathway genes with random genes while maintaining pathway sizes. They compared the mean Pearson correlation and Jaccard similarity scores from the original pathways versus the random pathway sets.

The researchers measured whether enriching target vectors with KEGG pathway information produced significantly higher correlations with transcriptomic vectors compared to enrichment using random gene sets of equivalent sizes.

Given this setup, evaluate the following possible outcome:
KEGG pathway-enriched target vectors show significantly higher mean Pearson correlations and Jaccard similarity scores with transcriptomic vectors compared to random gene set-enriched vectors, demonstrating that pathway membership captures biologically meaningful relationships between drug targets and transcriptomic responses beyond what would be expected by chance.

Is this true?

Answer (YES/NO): YES